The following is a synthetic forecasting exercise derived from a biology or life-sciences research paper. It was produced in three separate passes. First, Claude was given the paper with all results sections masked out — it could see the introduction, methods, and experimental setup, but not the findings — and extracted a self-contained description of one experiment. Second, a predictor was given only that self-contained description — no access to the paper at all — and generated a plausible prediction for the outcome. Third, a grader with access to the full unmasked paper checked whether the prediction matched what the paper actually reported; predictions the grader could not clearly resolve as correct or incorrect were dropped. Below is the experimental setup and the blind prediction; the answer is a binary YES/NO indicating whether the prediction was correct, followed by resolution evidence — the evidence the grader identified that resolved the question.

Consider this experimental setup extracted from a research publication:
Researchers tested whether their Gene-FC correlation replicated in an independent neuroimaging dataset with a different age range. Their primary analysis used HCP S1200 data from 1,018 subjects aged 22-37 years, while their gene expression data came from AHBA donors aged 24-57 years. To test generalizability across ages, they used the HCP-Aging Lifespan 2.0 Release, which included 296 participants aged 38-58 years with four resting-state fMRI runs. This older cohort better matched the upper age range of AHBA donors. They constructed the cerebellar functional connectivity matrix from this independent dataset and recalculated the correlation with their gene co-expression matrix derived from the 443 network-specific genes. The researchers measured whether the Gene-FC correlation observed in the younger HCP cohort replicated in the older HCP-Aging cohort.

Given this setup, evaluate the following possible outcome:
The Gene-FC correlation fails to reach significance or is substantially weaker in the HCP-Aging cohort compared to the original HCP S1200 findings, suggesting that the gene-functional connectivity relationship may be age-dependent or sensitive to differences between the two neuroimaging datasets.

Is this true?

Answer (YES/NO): NO